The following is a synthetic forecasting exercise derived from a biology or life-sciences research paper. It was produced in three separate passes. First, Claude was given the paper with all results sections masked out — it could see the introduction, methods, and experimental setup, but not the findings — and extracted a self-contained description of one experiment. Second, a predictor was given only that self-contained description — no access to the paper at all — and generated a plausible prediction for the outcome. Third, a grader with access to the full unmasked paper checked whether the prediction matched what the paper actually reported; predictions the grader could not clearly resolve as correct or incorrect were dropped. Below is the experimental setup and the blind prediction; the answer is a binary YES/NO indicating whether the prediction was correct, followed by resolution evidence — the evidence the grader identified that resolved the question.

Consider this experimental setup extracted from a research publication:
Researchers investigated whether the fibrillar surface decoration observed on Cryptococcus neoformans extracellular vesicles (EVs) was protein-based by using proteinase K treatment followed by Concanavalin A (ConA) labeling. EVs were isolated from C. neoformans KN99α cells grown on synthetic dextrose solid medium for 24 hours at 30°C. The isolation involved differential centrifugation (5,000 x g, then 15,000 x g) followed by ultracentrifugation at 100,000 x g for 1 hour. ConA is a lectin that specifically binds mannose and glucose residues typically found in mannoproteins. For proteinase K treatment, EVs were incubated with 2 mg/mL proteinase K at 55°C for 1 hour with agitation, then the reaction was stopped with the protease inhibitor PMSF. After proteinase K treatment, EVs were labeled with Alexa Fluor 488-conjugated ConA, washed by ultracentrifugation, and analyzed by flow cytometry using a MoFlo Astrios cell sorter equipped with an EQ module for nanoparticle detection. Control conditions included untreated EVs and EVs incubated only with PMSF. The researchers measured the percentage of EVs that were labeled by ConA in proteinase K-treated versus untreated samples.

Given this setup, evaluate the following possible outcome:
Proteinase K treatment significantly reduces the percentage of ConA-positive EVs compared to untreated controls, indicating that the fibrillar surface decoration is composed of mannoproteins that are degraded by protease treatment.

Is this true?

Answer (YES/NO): YES